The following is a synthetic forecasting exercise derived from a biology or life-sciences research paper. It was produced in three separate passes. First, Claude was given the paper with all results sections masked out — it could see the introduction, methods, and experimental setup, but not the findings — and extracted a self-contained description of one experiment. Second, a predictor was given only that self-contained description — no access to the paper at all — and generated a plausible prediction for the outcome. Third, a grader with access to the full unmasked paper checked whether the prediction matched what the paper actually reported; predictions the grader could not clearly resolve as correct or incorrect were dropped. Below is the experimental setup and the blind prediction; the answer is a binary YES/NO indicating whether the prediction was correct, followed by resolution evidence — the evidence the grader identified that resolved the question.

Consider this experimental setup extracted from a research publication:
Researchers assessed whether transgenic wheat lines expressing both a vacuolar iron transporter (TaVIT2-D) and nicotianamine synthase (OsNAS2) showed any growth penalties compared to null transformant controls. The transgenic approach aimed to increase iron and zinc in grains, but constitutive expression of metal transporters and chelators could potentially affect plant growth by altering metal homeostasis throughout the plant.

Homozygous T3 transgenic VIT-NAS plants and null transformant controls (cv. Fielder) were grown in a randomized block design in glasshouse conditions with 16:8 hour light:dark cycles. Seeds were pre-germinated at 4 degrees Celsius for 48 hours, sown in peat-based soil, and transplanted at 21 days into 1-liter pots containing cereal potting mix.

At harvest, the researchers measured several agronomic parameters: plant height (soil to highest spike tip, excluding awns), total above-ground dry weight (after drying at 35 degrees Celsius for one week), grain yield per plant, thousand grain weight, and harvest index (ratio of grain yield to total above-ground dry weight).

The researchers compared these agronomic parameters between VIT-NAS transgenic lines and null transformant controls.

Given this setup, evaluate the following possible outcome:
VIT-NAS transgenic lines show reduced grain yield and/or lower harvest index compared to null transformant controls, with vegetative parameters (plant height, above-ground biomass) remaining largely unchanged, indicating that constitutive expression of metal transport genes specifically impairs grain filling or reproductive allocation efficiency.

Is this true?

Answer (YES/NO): NO